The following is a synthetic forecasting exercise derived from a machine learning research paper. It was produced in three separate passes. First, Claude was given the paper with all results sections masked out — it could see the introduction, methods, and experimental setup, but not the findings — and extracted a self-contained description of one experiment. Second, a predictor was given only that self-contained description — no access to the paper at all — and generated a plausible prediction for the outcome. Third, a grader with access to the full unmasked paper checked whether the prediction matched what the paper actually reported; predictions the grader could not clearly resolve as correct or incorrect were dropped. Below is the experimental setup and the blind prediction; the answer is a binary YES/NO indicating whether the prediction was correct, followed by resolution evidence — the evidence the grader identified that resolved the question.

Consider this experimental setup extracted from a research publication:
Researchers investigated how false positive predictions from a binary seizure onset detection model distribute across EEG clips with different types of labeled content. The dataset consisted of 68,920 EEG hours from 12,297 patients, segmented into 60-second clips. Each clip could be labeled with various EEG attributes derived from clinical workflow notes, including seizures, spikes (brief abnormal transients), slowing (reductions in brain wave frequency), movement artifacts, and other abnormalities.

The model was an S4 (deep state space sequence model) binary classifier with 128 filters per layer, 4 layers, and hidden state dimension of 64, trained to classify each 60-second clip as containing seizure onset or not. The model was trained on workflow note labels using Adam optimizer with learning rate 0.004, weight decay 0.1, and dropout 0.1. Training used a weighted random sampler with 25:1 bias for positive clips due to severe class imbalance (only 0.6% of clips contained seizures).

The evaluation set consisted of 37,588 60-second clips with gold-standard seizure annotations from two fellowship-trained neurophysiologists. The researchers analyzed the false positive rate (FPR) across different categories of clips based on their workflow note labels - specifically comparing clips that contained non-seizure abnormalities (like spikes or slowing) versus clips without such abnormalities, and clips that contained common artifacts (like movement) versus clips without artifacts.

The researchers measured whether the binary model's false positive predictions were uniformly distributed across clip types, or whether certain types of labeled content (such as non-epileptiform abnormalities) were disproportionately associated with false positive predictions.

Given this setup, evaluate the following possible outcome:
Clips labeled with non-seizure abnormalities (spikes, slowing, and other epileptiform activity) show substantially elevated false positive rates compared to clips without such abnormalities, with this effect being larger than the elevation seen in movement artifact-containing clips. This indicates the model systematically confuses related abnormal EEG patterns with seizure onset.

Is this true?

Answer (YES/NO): YES